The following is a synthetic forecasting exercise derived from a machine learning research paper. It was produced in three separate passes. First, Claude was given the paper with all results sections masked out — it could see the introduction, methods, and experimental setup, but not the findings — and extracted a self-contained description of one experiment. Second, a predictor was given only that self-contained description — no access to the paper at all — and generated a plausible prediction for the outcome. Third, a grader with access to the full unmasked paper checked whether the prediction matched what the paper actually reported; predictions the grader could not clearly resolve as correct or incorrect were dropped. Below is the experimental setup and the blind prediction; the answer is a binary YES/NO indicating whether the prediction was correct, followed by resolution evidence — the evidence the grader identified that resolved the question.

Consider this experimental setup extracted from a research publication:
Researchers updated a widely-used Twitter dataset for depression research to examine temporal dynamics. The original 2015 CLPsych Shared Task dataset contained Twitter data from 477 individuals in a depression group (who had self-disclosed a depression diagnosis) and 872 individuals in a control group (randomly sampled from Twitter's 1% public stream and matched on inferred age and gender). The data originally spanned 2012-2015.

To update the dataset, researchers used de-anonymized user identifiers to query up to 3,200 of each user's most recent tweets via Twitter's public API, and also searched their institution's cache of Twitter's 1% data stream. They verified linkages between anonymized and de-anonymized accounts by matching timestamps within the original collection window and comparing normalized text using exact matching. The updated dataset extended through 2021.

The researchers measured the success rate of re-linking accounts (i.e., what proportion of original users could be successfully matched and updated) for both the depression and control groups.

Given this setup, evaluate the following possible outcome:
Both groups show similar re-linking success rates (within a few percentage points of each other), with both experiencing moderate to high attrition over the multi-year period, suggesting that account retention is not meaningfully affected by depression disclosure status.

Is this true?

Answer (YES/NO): NO